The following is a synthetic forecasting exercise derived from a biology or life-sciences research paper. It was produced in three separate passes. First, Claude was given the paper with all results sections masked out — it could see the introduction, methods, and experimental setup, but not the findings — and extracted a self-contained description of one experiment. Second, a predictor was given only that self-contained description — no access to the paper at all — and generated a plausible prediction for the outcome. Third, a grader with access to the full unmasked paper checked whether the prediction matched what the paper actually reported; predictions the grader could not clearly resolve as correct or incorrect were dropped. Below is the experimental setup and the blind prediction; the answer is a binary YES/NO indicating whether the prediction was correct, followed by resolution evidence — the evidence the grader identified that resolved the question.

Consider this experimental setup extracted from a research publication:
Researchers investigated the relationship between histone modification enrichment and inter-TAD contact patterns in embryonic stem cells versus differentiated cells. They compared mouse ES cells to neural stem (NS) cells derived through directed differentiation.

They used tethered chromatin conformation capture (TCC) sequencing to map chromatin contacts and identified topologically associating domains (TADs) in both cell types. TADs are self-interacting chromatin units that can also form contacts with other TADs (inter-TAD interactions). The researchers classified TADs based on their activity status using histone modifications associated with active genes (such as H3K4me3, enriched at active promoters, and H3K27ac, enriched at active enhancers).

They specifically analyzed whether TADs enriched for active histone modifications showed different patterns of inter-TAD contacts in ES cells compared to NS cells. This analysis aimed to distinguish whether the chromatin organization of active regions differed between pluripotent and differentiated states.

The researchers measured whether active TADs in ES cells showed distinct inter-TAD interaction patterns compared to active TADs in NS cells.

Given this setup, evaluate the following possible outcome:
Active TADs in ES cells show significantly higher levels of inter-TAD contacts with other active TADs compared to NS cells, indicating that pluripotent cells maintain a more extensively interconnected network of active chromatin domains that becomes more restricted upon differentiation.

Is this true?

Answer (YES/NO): YES